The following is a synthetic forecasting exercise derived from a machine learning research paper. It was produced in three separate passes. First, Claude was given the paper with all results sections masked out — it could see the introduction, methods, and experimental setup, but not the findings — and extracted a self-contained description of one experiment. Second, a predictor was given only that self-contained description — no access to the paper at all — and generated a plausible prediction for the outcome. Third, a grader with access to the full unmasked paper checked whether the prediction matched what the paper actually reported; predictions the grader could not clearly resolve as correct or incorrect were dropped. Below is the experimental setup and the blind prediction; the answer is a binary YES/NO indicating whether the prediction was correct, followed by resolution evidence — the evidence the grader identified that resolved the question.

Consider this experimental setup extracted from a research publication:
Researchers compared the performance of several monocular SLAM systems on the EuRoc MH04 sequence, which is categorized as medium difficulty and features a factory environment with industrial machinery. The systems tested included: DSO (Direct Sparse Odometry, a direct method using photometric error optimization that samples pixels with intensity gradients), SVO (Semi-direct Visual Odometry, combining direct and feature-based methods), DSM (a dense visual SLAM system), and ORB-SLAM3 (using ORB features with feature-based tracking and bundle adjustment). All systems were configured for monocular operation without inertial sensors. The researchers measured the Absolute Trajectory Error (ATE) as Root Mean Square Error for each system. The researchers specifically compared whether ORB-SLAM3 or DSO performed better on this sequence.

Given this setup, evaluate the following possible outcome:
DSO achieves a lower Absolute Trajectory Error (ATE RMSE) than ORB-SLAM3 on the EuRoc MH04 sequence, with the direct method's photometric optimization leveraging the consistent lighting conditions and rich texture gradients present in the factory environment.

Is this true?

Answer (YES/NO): NO